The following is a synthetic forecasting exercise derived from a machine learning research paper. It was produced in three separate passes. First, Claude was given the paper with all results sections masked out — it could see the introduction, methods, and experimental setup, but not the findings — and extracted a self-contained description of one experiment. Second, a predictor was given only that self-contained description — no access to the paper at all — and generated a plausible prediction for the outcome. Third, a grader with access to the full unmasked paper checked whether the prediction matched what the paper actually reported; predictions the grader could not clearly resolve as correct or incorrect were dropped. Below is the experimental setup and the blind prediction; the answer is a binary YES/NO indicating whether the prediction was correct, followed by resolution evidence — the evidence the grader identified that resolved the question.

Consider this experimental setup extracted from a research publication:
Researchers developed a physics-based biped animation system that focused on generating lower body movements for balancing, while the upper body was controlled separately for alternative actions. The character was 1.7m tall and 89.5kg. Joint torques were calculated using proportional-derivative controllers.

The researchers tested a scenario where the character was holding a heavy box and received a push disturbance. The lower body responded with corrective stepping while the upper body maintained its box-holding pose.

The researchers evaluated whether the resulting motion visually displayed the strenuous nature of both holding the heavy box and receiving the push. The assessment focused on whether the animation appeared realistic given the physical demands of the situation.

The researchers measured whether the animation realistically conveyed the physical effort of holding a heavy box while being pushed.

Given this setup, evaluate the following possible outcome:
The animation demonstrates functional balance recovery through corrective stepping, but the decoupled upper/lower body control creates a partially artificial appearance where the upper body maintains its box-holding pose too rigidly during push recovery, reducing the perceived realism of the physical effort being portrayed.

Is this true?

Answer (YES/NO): YES